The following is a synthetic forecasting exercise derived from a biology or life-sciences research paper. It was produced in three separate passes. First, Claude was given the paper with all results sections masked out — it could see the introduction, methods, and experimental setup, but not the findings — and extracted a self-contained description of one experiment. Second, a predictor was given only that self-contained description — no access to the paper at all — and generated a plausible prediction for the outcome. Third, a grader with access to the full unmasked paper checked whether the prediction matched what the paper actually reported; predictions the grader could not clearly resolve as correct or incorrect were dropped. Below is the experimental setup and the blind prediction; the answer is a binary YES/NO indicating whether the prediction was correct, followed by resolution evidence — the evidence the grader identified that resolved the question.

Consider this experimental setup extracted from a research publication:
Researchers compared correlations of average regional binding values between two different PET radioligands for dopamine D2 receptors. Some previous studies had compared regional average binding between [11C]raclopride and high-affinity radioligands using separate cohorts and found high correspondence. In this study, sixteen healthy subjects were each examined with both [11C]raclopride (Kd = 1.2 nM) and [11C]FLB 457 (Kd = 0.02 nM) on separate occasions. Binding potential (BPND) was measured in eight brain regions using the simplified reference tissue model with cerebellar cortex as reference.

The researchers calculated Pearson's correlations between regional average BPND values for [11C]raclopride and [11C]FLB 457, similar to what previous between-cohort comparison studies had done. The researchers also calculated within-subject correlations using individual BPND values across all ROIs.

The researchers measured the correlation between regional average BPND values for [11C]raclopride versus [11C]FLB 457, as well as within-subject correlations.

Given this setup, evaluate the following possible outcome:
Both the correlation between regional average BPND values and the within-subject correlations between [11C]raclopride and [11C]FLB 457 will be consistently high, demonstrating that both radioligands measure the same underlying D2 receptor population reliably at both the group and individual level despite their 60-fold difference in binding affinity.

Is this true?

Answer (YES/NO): NO